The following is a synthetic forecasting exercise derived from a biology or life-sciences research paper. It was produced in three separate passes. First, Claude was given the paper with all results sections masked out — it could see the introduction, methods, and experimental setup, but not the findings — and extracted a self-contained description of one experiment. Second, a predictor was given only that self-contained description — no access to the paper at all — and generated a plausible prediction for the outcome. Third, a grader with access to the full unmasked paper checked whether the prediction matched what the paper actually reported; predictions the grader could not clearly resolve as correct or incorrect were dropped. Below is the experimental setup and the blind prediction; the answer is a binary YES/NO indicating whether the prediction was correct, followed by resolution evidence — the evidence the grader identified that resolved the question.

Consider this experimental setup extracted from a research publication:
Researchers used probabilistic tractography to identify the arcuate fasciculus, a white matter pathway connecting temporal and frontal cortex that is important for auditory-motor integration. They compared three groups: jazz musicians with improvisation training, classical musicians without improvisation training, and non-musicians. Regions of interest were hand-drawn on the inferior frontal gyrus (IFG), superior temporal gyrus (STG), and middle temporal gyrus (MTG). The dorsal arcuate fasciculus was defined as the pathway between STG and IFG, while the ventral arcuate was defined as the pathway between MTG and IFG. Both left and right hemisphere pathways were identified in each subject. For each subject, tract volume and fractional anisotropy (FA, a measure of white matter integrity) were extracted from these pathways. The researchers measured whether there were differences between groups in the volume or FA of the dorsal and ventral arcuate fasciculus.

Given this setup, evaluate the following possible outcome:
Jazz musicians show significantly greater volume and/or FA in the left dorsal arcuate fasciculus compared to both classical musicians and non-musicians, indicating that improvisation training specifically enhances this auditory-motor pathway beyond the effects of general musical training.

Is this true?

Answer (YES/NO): NO